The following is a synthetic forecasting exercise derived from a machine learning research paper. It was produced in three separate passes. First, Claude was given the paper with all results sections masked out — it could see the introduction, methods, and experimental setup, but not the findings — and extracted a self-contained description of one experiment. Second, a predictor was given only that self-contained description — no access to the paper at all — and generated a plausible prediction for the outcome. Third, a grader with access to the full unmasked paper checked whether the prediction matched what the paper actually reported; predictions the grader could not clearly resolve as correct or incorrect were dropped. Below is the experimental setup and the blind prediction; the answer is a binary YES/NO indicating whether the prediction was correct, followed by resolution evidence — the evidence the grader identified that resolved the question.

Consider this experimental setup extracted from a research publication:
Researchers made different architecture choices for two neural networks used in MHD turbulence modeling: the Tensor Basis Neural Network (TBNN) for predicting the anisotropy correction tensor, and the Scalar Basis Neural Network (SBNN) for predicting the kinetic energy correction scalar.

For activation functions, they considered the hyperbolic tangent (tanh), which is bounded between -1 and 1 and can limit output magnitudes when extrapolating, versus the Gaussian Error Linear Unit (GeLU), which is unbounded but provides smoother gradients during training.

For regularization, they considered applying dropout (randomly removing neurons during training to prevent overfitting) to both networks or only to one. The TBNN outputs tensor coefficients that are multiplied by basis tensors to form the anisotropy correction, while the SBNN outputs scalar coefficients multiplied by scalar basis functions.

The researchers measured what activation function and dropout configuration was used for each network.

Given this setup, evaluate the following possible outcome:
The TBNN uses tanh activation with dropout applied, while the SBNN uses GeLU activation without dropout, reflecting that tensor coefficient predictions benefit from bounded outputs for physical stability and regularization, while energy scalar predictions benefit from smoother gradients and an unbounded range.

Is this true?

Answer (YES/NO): YES